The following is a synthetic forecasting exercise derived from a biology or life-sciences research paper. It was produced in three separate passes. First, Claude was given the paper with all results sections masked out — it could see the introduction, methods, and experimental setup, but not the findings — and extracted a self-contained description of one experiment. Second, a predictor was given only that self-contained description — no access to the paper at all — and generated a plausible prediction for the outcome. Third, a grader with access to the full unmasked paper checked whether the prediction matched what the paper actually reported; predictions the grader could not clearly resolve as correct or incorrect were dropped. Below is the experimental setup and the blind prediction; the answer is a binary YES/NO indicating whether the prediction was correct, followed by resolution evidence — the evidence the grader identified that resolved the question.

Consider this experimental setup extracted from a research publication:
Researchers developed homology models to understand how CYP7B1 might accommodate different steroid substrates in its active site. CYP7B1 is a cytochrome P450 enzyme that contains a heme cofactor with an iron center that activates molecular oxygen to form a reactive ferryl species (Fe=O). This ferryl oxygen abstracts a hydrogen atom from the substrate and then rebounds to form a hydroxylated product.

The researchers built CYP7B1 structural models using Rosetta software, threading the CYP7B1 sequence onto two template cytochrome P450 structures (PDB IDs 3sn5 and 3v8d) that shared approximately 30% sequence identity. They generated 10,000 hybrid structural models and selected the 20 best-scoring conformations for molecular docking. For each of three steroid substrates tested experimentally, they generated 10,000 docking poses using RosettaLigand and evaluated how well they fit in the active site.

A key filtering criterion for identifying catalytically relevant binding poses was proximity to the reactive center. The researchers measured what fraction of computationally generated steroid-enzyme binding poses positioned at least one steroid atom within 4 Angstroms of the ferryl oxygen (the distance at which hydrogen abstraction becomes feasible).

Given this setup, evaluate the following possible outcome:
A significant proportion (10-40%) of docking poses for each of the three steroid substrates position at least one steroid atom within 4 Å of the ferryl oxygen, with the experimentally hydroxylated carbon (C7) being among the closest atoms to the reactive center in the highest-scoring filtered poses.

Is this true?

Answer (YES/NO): NO